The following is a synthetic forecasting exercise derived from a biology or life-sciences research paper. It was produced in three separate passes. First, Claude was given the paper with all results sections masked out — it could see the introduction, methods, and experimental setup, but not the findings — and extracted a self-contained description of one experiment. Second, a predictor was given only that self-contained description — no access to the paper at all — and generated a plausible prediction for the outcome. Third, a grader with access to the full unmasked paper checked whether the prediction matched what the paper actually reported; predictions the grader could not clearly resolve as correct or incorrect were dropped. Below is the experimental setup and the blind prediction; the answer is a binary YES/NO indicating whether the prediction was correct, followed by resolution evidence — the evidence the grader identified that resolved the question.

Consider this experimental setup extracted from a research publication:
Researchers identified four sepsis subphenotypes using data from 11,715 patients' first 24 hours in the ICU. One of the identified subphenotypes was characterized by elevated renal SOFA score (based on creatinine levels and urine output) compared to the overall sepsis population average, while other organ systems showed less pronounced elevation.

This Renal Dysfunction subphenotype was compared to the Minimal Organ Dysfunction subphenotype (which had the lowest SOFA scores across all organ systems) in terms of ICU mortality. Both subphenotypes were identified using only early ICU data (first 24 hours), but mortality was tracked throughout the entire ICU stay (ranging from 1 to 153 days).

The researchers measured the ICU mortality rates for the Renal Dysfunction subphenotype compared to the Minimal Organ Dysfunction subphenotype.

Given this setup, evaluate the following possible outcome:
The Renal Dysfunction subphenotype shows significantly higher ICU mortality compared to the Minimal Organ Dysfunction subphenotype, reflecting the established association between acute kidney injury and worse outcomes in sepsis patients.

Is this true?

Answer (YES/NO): NO